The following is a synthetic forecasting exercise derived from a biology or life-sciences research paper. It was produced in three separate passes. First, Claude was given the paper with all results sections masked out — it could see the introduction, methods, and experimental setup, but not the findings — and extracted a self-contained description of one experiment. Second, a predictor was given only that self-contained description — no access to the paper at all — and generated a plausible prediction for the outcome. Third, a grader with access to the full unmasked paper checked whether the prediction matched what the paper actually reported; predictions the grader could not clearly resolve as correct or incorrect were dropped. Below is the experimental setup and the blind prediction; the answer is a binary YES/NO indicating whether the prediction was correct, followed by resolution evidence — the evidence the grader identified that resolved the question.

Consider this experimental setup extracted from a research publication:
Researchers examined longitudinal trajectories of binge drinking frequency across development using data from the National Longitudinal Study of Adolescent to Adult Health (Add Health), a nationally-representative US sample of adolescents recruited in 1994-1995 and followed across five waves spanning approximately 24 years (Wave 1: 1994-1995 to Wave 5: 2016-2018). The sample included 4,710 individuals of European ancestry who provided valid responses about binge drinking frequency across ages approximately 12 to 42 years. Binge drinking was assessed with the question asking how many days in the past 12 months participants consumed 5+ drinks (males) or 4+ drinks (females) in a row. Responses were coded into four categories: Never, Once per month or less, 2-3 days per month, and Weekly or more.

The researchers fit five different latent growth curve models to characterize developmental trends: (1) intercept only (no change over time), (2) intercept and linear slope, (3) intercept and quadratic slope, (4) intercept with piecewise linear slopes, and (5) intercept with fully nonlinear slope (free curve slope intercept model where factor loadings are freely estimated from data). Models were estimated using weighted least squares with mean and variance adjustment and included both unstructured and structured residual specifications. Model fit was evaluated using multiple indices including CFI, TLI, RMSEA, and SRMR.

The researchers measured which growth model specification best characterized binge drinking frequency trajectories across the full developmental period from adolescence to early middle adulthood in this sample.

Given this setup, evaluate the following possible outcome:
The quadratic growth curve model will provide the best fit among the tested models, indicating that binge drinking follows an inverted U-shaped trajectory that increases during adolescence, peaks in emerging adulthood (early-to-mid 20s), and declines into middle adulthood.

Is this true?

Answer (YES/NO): NO